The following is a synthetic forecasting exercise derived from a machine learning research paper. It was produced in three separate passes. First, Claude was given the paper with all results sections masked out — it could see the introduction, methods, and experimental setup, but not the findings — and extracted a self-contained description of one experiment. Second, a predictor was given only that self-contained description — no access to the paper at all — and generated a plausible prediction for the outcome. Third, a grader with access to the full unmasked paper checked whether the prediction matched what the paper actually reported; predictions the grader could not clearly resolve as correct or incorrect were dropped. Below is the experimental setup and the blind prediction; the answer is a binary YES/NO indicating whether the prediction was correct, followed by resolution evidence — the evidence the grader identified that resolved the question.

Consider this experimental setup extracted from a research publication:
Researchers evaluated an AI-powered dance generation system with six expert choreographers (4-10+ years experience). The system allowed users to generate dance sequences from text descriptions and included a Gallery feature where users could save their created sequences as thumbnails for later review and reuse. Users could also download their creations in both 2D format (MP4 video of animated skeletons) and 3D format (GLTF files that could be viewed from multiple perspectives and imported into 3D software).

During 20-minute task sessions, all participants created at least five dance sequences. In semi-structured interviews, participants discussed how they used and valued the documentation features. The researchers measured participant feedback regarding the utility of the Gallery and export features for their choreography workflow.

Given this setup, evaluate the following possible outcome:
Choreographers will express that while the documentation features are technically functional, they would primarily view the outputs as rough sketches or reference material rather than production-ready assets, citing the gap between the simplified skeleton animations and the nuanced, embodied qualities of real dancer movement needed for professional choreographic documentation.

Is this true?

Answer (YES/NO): NO